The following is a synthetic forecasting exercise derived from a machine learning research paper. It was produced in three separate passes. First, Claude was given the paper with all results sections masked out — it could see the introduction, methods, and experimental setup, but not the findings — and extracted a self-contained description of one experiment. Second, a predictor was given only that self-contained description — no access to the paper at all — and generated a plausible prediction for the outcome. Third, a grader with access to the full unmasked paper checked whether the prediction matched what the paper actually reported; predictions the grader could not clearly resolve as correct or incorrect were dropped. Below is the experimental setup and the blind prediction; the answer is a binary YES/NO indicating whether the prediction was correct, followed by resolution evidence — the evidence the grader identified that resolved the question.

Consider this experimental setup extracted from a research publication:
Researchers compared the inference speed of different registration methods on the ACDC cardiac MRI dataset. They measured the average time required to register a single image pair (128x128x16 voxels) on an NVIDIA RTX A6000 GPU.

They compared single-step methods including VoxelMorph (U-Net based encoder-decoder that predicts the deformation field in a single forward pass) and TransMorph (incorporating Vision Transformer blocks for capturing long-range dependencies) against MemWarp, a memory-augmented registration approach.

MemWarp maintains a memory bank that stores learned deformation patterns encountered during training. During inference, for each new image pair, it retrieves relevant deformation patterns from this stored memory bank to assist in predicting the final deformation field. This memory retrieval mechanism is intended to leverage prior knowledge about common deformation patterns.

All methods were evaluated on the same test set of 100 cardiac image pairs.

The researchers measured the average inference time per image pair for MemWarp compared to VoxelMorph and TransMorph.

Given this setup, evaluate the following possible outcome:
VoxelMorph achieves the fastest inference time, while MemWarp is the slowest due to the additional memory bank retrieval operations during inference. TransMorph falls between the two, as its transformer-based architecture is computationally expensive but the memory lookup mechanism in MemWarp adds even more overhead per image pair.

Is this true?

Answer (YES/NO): YES